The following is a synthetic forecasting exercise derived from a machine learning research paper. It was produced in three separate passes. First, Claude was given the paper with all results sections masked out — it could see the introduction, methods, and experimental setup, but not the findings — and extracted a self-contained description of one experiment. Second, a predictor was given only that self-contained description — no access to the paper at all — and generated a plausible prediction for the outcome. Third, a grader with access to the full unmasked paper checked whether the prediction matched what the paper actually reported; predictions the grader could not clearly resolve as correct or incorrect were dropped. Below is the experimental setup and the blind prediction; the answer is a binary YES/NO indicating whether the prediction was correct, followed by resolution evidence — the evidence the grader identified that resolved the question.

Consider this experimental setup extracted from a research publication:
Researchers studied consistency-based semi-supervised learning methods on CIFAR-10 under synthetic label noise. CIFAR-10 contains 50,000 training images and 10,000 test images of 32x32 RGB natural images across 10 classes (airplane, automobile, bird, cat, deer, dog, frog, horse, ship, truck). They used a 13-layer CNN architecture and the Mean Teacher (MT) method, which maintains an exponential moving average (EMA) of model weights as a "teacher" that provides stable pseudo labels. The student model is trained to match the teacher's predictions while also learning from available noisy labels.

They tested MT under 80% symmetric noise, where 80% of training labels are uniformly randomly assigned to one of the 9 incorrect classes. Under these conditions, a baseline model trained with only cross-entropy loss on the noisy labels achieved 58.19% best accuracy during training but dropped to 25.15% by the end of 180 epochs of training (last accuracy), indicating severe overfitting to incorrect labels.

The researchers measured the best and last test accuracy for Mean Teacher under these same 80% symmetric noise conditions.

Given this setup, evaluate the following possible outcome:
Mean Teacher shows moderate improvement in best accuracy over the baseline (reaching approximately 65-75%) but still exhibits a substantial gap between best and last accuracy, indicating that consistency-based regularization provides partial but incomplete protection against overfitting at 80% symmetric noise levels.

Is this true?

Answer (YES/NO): NO